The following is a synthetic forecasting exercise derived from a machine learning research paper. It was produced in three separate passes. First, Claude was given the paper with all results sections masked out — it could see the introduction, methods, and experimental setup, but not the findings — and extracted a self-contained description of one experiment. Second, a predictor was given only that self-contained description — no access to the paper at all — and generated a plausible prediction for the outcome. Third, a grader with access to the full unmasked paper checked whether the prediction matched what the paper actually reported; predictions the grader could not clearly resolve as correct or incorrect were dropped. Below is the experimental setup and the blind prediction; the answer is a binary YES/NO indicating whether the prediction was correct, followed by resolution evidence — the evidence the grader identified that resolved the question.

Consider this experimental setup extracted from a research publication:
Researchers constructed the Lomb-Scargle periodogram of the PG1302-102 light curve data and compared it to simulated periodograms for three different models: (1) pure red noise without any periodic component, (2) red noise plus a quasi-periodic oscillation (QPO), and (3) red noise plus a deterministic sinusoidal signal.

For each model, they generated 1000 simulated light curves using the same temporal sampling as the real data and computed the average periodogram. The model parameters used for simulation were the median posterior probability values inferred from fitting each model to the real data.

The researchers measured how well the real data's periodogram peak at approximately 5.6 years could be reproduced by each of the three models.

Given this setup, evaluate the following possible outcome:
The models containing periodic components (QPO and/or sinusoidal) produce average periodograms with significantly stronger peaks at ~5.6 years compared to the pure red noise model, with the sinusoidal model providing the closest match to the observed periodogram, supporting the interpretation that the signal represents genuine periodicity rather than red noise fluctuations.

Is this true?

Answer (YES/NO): NO